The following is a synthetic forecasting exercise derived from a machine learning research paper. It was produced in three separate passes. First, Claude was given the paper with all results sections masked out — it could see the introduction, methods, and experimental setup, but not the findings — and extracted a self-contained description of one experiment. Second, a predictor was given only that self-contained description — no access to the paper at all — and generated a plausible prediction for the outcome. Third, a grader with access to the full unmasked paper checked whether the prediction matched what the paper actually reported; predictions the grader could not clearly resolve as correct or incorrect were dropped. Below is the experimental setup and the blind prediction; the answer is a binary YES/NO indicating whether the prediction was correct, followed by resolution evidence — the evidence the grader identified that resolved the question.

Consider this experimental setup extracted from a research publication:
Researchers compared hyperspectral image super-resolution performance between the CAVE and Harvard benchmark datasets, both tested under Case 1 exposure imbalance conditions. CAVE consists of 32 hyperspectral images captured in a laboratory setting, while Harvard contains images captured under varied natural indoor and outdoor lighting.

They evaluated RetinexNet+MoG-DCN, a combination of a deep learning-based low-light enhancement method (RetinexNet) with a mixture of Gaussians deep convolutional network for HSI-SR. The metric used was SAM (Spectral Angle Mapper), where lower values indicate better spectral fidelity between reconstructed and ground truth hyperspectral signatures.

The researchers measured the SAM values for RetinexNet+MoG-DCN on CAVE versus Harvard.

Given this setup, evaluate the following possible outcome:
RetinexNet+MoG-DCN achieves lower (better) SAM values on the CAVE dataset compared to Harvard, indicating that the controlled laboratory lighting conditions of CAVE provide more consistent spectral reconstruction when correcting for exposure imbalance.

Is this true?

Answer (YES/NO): NO